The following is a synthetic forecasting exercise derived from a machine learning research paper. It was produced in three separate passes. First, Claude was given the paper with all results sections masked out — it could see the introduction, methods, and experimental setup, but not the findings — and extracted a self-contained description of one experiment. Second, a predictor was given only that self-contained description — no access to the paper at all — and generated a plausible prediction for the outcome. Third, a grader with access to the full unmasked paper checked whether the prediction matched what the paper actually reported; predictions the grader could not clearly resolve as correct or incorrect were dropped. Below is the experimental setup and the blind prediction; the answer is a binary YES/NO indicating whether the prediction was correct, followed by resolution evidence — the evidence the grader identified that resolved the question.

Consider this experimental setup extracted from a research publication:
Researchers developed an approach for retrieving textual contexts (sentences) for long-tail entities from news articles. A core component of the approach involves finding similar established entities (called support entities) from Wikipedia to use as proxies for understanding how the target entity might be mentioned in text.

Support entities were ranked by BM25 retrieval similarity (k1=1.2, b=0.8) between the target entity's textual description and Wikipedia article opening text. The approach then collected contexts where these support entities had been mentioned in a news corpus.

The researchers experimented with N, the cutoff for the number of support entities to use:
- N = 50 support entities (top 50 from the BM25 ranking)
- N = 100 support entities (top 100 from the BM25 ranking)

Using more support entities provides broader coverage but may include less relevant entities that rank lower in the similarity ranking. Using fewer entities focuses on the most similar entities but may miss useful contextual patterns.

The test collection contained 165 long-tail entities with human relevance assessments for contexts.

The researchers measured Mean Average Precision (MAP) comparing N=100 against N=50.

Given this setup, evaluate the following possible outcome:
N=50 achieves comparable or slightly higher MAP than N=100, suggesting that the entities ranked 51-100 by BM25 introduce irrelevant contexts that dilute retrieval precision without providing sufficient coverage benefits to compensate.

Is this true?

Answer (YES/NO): YES